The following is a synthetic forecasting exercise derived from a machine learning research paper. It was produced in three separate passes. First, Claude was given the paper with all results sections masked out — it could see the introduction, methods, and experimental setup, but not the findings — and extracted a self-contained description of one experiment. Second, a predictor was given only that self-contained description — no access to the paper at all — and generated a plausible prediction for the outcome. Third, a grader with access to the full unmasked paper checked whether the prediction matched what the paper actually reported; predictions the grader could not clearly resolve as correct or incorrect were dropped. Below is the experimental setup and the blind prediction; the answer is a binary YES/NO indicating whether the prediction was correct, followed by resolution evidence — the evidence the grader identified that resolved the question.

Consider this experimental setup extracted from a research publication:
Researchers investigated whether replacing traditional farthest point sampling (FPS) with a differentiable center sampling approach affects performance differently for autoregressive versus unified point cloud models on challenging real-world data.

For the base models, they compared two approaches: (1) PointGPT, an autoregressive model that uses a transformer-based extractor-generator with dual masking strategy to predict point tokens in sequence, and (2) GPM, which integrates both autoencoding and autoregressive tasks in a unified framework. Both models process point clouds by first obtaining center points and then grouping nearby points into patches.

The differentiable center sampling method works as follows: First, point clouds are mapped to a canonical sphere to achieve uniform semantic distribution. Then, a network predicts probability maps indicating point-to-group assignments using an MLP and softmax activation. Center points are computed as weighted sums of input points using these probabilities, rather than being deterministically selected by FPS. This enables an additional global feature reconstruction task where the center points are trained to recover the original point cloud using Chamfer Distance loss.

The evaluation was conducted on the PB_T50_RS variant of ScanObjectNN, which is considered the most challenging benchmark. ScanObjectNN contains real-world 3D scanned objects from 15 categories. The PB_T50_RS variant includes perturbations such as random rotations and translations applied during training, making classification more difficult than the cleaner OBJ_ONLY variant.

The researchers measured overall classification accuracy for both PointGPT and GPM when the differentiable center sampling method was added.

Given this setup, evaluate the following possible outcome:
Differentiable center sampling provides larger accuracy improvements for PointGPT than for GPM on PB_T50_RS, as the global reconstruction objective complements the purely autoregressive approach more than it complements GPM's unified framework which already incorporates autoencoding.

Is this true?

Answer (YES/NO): NO